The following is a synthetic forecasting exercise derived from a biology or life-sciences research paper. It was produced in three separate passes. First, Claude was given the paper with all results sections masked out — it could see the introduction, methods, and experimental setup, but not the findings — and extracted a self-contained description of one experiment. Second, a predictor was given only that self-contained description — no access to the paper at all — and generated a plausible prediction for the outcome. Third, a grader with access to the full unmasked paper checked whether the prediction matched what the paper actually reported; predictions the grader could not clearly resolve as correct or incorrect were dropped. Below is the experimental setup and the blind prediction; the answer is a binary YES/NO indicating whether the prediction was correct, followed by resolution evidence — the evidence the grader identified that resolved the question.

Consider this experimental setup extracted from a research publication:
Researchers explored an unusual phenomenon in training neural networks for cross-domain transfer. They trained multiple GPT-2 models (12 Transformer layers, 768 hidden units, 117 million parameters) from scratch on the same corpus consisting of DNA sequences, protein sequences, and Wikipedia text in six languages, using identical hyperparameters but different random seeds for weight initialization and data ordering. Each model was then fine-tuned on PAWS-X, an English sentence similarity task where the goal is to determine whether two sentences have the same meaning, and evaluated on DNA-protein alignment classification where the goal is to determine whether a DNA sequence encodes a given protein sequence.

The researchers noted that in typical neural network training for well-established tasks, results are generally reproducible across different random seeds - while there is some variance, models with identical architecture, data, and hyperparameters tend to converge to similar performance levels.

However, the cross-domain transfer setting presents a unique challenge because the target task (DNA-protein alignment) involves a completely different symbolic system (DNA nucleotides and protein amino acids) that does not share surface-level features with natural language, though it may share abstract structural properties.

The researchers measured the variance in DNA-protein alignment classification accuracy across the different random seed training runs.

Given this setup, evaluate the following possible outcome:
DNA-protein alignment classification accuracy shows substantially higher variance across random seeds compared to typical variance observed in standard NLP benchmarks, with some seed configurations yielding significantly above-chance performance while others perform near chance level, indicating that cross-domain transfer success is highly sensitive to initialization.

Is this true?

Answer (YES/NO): YES